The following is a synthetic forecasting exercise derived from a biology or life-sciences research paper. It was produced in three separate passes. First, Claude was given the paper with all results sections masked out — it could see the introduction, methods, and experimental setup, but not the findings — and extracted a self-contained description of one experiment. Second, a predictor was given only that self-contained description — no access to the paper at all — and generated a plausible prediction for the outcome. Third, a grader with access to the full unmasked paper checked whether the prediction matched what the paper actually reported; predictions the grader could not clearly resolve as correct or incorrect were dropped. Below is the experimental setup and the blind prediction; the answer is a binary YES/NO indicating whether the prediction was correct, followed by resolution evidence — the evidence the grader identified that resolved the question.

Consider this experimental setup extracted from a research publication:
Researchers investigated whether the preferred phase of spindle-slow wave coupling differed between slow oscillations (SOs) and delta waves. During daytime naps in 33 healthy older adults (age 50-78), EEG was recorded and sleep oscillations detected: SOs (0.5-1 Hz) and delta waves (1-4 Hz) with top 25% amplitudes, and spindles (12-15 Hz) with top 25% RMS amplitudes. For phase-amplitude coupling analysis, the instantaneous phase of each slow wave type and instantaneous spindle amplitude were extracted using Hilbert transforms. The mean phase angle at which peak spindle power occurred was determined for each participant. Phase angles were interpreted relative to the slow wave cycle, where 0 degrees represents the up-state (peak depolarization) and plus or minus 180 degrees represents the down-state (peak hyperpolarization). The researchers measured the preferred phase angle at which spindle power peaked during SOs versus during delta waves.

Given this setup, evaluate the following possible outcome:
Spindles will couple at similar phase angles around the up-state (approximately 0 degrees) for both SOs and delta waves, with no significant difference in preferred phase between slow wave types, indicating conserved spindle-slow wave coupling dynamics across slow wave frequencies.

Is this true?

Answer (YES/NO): YES